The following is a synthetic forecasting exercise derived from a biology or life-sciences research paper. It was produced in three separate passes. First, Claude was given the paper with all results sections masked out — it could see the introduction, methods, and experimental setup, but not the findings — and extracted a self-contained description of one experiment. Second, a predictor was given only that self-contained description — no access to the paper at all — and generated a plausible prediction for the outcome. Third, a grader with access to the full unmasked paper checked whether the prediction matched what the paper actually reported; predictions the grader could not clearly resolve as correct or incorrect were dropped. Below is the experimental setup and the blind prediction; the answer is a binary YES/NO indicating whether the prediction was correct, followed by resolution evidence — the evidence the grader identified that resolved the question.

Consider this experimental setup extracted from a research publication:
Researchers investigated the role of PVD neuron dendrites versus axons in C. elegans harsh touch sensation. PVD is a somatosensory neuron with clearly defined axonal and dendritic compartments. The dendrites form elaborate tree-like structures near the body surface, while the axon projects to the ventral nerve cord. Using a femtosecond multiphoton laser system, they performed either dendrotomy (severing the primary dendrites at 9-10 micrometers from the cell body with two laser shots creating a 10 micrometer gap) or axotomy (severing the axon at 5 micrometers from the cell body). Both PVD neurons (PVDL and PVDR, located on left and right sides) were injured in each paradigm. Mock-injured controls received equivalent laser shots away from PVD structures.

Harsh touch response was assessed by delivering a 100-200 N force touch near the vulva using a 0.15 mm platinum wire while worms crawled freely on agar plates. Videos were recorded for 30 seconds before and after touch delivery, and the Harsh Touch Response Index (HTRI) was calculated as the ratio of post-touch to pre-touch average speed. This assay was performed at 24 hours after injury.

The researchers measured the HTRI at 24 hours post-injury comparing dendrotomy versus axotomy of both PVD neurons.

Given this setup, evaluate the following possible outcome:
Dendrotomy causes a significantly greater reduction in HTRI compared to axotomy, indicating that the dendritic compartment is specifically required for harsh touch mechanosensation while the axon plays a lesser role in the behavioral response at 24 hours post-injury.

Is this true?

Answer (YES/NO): NO